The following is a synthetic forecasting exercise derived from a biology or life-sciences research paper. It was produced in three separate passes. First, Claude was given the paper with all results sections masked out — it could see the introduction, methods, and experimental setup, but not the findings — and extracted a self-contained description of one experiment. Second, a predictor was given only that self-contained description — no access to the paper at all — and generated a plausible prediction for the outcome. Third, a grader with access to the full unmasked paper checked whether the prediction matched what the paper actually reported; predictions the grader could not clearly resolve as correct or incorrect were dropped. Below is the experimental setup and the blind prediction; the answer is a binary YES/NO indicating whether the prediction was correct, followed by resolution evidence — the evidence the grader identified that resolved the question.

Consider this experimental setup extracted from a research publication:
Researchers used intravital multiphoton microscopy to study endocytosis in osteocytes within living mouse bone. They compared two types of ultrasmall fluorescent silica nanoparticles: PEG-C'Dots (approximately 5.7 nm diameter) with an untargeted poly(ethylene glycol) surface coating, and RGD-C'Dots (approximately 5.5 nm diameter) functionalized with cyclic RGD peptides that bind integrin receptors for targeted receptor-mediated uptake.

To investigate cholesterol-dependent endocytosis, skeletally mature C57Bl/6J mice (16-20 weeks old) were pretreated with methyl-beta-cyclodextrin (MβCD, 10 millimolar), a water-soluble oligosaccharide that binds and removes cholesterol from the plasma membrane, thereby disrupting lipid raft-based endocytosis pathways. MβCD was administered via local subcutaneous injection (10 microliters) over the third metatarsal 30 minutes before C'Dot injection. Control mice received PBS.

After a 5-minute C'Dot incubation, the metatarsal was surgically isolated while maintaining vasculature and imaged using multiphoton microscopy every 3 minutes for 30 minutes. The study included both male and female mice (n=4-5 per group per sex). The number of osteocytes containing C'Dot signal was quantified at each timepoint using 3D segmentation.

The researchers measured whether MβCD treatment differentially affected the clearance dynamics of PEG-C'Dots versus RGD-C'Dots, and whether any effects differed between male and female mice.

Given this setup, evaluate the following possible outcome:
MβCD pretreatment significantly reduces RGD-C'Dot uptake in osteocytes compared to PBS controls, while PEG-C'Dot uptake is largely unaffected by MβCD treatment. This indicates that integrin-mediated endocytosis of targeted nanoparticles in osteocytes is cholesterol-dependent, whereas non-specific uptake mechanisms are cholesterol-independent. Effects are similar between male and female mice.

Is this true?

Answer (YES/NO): NO